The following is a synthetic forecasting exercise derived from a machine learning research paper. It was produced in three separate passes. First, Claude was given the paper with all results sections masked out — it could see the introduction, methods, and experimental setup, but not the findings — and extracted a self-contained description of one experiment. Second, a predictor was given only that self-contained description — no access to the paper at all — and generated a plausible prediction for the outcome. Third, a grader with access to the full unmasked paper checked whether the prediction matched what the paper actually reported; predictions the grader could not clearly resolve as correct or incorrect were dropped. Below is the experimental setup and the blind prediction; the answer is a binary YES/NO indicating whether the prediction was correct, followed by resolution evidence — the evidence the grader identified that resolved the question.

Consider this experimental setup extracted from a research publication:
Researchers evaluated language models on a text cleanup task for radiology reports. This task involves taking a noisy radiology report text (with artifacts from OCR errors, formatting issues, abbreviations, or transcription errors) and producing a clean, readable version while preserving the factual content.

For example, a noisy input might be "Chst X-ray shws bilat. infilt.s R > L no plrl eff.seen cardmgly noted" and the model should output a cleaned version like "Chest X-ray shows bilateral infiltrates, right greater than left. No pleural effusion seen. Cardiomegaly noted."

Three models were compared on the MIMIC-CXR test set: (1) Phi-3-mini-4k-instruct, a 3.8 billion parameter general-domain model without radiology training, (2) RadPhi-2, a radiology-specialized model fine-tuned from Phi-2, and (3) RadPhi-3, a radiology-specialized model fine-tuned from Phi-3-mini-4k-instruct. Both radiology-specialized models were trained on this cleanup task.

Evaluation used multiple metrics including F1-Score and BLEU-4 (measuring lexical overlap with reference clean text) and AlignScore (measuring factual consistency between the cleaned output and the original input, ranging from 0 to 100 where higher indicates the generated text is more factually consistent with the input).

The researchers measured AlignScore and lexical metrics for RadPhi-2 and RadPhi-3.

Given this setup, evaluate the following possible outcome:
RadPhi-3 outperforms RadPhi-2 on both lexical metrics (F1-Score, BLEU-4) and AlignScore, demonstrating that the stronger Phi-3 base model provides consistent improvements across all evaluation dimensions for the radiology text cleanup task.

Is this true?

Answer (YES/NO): NO